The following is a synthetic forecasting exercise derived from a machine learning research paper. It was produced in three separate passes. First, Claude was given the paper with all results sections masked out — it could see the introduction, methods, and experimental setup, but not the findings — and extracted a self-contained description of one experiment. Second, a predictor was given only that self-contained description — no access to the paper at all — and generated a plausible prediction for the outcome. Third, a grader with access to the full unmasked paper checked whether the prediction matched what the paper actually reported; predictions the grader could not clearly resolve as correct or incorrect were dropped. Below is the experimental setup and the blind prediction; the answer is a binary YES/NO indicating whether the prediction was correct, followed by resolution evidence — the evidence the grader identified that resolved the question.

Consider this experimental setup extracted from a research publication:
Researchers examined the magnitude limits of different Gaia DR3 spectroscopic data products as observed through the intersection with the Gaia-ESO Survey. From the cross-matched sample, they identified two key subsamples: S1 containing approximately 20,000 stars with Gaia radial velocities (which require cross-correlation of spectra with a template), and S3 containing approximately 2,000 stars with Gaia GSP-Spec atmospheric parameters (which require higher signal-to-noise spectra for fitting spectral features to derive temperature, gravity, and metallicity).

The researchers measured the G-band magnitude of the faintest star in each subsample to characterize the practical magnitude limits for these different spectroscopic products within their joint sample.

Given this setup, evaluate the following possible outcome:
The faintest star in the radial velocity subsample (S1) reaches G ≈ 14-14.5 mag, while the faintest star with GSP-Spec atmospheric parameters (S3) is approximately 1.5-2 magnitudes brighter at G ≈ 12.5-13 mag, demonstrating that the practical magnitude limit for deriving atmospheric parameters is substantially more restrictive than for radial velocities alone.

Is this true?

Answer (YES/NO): NO